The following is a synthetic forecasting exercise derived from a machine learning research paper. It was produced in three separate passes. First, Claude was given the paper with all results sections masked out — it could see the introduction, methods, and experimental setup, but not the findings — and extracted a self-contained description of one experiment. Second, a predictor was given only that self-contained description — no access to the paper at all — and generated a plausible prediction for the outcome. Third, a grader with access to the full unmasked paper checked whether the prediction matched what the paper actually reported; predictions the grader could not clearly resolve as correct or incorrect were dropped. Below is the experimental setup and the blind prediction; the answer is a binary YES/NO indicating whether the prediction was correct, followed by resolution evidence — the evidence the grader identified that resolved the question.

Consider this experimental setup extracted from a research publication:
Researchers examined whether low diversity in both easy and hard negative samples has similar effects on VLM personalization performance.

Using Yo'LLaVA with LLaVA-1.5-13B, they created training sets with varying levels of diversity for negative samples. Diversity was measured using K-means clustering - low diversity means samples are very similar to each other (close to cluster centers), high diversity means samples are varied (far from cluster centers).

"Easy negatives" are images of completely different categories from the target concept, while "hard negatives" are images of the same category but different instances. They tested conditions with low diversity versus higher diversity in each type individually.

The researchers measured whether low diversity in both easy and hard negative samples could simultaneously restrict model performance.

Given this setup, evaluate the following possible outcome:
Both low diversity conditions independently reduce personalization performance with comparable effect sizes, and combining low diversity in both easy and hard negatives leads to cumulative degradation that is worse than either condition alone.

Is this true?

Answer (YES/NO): NO